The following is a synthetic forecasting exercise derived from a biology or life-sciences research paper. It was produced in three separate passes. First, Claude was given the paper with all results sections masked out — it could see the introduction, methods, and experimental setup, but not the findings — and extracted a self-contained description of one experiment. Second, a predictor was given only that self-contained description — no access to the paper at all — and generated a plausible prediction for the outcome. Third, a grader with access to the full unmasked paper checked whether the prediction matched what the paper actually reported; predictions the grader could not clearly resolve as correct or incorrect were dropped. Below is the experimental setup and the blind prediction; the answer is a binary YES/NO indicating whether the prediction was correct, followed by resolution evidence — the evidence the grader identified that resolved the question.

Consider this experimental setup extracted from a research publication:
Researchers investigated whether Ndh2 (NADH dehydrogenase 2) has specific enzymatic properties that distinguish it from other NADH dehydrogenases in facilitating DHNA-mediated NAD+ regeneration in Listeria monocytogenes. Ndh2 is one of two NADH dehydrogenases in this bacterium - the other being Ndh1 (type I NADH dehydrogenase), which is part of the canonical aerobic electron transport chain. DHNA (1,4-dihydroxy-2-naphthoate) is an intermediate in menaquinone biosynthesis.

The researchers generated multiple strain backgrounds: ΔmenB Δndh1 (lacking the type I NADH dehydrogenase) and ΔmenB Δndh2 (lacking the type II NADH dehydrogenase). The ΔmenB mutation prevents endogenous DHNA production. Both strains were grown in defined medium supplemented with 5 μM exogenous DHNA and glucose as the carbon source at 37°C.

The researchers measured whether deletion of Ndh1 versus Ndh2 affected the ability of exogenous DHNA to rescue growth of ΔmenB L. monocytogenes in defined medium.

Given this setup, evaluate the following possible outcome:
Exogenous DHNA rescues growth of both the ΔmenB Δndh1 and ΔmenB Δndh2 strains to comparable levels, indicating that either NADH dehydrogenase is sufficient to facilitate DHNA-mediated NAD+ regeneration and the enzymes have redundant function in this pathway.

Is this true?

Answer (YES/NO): NO